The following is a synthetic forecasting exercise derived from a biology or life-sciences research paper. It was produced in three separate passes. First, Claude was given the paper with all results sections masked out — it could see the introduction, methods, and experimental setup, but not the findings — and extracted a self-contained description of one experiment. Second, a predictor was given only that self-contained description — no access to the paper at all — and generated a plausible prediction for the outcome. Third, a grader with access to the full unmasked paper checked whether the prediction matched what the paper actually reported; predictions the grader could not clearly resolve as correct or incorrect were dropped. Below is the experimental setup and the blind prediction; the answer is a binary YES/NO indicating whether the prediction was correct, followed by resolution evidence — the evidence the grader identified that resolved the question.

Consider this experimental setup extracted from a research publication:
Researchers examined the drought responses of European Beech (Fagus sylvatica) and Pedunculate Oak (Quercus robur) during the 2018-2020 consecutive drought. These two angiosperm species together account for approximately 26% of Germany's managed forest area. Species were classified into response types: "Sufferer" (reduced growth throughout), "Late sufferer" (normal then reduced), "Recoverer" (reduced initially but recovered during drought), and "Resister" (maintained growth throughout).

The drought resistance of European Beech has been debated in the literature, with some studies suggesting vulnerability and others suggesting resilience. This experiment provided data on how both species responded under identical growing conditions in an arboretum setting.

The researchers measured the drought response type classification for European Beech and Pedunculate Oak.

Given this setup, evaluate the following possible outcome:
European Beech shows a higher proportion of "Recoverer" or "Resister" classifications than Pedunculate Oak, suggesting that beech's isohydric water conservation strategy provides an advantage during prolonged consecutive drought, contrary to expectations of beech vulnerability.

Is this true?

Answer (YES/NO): NO